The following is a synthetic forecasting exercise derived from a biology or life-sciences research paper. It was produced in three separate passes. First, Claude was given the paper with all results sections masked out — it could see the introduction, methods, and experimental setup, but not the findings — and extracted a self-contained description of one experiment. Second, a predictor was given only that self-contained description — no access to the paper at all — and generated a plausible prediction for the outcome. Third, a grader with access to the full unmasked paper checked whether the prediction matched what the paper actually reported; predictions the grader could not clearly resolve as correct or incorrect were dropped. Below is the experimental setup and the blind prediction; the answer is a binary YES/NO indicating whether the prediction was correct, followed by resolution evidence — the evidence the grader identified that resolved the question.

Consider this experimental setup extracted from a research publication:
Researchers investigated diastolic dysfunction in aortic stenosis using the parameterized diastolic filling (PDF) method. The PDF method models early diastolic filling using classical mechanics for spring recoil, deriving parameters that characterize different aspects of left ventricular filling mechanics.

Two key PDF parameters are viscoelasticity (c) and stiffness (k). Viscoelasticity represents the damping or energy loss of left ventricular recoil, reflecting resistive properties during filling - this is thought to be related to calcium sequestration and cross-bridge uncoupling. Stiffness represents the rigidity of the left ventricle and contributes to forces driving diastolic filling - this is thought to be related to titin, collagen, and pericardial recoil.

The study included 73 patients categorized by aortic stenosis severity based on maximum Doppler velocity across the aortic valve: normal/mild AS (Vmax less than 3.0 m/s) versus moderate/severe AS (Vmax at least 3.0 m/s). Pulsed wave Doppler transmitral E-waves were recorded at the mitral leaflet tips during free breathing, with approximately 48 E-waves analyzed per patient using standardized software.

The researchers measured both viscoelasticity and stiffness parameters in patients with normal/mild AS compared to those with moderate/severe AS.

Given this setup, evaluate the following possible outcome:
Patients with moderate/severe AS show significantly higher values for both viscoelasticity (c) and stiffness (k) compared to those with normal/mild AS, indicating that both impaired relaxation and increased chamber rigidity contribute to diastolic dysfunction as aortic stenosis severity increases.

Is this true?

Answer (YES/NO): NO